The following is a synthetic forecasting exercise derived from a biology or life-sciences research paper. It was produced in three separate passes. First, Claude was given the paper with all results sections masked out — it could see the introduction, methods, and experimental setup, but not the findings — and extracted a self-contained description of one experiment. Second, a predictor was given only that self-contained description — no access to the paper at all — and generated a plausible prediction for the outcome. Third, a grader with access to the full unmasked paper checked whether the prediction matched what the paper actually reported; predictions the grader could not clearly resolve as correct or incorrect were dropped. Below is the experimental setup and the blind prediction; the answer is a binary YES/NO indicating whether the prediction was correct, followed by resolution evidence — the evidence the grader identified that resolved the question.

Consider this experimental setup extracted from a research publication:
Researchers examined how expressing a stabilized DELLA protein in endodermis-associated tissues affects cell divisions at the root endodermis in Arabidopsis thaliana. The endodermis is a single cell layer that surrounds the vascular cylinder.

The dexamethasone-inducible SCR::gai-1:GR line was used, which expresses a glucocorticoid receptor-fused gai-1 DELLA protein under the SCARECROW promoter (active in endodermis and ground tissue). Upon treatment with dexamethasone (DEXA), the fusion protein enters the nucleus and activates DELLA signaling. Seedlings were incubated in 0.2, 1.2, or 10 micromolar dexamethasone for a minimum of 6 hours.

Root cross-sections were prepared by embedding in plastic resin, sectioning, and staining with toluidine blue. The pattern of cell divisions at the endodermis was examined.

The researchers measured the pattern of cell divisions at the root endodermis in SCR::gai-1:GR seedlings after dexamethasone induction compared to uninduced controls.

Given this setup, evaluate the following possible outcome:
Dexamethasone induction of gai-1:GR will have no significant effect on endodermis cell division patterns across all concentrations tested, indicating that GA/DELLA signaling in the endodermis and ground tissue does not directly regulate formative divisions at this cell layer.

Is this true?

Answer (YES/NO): NO